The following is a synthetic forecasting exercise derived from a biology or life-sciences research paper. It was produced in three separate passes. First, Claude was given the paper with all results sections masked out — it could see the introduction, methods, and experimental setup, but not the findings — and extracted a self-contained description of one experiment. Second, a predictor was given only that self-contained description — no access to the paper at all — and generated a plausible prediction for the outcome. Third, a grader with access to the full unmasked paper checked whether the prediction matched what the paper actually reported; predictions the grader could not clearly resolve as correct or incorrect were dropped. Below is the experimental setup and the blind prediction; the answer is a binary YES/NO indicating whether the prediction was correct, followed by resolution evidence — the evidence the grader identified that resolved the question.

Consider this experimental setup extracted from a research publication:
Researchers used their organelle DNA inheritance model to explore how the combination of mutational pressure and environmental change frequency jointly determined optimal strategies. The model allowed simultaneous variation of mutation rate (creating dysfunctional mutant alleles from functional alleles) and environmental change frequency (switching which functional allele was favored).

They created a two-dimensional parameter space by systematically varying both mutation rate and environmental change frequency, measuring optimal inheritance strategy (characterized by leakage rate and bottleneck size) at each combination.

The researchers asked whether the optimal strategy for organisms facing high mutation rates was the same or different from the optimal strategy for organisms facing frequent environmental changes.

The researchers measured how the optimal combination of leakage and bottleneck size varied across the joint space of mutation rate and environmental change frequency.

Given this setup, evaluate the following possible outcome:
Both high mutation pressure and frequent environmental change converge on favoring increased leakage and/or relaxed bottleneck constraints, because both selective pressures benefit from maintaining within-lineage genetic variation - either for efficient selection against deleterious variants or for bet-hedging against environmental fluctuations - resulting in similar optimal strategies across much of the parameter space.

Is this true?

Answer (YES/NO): NO